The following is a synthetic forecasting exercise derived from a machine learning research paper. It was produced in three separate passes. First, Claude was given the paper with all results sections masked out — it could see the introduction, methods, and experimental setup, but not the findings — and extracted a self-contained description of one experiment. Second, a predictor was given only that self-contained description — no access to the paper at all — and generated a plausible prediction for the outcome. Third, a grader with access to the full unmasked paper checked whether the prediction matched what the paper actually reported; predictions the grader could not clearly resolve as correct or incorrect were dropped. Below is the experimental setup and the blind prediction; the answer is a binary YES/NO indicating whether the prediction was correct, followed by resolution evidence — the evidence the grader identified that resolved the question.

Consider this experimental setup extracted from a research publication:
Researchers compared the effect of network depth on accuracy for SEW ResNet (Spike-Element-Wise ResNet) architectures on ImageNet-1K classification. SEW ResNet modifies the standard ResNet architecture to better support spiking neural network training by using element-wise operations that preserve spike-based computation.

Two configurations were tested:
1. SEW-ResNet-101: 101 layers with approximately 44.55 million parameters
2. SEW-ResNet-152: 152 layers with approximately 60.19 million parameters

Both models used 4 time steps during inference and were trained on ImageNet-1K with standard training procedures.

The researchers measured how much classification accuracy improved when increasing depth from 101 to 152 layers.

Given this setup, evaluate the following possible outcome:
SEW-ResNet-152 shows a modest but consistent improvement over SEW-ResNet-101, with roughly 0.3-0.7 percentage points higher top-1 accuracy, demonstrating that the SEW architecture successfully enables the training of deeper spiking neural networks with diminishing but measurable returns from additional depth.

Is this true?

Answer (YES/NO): YES